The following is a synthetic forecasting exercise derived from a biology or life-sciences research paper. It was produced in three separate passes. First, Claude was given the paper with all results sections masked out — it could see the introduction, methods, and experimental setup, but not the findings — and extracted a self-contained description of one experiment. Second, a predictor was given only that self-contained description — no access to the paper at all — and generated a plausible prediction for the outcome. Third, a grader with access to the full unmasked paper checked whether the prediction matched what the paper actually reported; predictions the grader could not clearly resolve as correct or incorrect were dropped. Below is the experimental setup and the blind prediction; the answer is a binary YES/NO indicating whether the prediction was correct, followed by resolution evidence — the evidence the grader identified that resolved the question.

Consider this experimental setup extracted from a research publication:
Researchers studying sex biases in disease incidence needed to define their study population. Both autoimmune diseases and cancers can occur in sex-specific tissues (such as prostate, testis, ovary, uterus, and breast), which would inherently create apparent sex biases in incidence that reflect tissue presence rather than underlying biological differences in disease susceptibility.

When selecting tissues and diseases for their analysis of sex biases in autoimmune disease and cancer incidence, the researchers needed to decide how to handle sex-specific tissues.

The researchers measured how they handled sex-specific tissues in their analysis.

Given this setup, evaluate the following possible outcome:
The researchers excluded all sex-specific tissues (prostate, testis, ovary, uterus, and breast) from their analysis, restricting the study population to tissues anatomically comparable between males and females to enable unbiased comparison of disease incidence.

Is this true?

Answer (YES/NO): YES